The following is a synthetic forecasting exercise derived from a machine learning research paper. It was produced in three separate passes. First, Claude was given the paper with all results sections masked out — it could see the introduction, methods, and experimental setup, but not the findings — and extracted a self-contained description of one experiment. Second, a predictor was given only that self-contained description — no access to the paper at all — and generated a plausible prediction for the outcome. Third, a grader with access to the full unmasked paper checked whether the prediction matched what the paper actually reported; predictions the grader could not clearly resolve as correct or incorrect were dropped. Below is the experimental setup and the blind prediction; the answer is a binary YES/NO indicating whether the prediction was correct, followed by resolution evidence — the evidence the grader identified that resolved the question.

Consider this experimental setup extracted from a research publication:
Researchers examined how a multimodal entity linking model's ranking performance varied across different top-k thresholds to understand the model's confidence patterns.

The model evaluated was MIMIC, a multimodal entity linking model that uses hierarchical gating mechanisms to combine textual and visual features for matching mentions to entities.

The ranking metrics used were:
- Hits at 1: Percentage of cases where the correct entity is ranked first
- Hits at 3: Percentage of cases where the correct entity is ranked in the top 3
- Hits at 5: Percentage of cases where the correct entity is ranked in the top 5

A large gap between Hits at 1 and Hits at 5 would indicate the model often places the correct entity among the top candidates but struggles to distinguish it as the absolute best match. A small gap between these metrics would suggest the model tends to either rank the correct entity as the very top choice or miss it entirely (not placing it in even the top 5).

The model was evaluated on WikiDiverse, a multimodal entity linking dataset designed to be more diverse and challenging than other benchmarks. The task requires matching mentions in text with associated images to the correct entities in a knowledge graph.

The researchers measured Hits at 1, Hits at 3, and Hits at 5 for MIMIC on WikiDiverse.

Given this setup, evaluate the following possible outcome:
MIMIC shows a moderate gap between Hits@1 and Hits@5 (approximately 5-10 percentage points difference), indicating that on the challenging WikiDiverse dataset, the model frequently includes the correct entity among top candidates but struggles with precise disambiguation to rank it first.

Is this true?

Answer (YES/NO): NO